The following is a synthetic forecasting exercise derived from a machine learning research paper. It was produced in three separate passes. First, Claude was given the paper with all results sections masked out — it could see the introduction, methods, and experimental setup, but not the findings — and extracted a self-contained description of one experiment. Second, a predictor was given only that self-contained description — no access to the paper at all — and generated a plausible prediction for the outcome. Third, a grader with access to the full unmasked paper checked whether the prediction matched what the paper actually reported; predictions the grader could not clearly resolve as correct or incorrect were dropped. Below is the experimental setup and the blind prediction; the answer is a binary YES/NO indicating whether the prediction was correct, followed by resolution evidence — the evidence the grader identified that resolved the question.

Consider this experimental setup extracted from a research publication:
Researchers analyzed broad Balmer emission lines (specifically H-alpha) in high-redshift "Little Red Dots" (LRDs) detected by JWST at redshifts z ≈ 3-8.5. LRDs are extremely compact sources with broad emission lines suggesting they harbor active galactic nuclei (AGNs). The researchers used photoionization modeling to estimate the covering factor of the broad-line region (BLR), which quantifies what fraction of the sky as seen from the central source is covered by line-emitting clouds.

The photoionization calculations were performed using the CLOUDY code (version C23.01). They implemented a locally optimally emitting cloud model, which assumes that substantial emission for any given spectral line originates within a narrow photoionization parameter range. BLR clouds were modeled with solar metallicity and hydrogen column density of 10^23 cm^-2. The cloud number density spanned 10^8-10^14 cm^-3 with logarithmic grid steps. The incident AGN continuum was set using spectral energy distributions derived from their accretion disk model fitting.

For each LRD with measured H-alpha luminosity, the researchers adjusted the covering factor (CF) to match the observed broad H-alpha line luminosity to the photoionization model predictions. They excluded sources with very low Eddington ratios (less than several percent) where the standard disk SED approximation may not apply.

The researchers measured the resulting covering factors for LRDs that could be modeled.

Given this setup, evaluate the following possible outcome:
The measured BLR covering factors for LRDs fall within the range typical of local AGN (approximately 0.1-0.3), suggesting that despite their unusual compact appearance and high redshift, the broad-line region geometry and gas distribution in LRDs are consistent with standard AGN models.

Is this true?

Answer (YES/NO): YES